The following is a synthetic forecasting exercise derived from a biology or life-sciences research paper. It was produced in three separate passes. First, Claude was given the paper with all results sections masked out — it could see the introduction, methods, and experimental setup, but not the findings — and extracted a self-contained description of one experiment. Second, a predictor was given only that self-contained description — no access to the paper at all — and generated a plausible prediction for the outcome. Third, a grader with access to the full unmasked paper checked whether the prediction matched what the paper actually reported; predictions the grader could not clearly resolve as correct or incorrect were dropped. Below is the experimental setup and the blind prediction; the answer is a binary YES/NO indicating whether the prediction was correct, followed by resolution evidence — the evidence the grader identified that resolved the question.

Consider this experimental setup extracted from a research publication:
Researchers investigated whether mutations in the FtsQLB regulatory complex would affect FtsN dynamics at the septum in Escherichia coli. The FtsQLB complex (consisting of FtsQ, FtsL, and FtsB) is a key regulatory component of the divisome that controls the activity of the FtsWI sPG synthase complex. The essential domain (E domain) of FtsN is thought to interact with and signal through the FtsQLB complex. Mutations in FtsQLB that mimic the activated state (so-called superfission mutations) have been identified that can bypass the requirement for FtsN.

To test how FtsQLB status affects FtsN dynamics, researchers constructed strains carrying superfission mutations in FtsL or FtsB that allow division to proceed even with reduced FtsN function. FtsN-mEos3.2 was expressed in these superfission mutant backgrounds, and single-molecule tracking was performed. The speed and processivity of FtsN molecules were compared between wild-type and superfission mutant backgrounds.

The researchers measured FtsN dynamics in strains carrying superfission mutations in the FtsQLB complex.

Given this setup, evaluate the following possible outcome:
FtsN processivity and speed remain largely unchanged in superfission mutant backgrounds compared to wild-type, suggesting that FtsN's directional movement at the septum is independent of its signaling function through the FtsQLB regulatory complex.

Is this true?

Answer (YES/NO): YES